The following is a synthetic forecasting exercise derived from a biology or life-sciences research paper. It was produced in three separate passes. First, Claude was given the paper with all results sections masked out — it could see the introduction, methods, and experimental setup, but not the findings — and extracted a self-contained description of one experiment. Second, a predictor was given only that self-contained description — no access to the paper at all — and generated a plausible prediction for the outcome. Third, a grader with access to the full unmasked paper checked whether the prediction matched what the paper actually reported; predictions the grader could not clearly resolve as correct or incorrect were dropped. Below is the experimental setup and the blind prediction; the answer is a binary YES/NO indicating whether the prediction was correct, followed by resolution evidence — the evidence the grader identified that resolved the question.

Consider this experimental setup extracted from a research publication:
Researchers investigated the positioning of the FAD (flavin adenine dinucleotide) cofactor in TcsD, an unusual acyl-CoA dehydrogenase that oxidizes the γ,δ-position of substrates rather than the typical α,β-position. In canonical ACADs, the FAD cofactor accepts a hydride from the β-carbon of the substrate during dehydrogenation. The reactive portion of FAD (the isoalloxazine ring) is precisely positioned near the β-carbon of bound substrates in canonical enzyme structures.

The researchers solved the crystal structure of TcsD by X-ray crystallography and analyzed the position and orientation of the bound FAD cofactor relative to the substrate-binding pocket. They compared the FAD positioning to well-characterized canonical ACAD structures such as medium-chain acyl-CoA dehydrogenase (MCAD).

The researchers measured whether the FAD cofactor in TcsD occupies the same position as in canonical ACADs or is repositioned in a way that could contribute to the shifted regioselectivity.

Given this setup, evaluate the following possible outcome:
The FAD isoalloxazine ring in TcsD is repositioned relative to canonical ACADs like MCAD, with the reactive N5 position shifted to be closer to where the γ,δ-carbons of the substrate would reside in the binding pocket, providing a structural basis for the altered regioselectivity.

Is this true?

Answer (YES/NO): YES